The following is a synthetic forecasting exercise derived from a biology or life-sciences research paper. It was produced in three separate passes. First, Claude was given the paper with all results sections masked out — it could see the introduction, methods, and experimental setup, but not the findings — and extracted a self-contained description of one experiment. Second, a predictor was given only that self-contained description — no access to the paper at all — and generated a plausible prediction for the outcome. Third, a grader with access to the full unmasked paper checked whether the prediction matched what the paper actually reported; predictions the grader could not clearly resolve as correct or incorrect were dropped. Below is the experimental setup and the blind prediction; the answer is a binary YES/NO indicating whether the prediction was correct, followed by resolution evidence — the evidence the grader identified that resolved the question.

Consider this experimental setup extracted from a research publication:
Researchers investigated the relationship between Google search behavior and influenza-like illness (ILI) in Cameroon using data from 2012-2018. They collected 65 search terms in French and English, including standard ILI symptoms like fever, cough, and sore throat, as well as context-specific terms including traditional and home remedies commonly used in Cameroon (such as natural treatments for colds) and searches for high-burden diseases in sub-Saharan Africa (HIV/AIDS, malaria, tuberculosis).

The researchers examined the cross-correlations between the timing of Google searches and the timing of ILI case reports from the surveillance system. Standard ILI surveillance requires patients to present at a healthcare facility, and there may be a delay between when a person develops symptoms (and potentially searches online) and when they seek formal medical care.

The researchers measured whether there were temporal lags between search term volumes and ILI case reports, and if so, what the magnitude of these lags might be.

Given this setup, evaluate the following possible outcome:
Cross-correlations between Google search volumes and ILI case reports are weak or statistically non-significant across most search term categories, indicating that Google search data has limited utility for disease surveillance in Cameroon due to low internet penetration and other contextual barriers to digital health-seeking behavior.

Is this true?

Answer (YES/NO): NO